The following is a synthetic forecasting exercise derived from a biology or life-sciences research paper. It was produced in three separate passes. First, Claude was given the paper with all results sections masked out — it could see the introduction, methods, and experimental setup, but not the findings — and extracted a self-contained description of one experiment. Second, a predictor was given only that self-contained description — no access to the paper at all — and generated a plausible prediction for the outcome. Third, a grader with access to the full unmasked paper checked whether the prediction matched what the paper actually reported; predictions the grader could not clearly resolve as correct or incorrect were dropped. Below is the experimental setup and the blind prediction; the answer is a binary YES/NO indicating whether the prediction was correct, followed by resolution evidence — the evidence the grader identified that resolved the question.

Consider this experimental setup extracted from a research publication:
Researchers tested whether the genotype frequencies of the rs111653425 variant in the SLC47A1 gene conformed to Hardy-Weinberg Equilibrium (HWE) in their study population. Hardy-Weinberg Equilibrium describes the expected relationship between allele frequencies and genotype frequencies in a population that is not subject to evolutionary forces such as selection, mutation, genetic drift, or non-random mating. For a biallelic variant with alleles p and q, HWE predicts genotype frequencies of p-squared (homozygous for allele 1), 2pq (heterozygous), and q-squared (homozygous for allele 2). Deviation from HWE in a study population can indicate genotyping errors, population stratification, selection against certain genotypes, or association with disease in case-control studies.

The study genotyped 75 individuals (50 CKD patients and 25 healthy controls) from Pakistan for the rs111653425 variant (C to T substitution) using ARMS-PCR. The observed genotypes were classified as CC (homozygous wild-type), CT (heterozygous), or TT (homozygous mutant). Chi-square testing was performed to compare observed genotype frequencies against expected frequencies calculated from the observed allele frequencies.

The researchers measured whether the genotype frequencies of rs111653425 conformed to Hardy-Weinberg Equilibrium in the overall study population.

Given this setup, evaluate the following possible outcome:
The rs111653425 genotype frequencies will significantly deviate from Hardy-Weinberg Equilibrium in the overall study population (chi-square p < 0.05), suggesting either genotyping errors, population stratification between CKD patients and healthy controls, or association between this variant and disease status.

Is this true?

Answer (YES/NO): YES